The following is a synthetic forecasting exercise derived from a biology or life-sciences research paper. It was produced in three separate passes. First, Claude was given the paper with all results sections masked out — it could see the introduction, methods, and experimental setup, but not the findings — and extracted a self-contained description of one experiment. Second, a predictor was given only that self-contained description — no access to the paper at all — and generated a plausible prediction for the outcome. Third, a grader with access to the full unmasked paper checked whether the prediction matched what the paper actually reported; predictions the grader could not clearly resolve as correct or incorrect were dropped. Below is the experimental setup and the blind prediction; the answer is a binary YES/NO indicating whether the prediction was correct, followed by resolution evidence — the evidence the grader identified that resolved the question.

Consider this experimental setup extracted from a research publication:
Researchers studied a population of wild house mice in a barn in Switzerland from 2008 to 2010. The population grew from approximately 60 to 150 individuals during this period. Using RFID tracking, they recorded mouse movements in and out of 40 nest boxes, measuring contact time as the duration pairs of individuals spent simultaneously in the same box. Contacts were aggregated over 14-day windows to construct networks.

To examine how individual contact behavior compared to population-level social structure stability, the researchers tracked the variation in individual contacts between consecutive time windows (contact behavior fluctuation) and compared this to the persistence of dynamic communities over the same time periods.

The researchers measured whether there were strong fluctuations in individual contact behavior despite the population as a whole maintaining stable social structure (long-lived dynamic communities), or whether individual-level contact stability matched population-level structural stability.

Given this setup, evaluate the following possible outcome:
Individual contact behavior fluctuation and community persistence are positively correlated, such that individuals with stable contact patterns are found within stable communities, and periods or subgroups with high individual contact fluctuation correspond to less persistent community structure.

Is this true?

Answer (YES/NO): NO